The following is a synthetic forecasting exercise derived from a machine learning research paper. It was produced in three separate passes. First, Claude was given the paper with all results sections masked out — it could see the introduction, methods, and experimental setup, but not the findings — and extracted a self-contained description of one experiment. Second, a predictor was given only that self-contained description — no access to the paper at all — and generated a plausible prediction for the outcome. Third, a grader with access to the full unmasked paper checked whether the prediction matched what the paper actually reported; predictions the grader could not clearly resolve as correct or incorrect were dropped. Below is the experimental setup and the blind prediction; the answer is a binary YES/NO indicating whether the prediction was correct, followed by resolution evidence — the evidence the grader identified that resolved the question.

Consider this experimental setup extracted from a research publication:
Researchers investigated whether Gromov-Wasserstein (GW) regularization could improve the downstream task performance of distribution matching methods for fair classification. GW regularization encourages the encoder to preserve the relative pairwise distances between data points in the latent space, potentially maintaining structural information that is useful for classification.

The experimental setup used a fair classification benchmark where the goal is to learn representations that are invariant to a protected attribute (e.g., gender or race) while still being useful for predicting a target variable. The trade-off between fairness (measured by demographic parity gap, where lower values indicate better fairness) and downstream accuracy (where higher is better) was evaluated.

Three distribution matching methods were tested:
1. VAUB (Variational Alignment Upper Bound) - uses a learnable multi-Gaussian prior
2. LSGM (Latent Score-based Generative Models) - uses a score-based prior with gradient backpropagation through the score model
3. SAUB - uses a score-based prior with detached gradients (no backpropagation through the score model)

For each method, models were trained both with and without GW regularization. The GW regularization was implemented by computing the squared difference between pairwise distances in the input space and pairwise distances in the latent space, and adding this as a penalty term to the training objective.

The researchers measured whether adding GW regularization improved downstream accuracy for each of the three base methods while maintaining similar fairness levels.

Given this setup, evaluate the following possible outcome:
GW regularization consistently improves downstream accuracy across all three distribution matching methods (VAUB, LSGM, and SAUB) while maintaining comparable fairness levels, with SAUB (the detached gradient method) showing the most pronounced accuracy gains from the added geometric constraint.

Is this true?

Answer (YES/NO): NO